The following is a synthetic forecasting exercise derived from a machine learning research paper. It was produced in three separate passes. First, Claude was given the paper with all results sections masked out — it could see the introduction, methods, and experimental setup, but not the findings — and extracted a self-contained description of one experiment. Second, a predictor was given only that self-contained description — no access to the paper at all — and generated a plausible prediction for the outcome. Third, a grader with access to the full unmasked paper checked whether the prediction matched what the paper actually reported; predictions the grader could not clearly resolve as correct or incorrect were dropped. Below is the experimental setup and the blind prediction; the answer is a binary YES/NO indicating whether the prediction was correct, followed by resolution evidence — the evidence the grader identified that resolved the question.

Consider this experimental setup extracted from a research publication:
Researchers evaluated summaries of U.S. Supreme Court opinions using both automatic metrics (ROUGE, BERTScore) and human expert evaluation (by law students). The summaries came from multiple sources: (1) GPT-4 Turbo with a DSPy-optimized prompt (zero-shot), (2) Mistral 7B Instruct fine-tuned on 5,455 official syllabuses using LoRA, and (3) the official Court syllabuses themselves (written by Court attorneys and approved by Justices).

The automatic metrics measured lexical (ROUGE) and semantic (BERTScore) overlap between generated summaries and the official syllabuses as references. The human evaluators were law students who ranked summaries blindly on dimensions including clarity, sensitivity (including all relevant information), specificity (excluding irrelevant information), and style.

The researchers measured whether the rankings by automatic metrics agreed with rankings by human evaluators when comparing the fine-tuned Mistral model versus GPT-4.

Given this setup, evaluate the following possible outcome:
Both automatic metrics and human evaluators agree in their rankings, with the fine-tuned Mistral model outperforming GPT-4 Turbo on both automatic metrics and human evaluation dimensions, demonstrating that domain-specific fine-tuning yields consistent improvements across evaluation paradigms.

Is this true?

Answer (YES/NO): NO